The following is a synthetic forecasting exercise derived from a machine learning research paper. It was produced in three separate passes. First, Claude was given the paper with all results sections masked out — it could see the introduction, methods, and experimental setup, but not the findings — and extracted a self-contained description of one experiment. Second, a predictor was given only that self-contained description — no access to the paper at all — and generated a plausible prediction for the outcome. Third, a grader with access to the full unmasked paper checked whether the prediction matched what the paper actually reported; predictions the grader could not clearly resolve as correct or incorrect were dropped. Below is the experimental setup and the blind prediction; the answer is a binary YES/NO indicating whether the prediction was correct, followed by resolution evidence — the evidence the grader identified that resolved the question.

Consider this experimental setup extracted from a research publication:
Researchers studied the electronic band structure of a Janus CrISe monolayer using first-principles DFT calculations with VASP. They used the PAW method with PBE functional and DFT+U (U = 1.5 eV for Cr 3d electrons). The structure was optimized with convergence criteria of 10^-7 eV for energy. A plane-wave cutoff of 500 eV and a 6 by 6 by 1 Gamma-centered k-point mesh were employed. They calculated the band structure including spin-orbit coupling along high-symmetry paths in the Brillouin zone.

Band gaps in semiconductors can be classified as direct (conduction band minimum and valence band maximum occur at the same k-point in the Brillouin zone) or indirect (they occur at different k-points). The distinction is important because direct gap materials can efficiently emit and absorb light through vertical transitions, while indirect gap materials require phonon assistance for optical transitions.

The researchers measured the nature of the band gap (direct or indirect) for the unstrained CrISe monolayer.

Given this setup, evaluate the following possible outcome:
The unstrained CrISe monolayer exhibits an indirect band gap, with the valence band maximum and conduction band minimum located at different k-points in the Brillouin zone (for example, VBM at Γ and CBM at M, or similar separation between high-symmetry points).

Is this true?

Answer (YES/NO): YES